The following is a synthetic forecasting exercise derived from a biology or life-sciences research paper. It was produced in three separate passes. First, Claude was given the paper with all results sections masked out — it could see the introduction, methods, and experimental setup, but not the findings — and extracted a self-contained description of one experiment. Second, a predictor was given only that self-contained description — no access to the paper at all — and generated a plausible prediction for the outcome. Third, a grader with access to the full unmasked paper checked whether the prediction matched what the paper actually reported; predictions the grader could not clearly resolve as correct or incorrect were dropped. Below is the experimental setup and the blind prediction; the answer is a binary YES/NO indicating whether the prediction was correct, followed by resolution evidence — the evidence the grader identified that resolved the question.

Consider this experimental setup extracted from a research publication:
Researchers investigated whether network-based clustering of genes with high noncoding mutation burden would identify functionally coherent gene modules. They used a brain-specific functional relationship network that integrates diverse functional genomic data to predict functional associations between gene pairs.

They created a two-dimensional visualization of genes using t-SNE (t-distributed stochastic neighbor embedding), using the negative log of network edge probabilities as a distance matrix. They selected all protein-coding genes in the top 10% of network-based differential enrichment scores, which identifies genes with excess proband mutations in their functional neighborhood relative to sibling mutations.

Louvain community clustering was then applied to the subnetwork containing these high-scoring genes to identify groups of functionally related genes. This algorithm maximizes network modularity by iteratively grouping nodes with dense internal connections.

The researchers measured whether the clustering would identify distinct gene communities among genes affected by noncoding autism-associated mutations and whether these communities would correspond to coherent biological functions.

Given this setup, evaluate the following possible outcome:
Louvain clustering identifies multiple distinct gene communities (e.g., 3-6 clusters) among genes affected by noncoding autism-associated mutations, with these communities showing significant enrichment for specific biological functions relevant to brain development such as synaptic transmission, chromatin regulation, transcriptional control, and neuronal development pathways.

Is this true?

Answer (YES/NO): NO